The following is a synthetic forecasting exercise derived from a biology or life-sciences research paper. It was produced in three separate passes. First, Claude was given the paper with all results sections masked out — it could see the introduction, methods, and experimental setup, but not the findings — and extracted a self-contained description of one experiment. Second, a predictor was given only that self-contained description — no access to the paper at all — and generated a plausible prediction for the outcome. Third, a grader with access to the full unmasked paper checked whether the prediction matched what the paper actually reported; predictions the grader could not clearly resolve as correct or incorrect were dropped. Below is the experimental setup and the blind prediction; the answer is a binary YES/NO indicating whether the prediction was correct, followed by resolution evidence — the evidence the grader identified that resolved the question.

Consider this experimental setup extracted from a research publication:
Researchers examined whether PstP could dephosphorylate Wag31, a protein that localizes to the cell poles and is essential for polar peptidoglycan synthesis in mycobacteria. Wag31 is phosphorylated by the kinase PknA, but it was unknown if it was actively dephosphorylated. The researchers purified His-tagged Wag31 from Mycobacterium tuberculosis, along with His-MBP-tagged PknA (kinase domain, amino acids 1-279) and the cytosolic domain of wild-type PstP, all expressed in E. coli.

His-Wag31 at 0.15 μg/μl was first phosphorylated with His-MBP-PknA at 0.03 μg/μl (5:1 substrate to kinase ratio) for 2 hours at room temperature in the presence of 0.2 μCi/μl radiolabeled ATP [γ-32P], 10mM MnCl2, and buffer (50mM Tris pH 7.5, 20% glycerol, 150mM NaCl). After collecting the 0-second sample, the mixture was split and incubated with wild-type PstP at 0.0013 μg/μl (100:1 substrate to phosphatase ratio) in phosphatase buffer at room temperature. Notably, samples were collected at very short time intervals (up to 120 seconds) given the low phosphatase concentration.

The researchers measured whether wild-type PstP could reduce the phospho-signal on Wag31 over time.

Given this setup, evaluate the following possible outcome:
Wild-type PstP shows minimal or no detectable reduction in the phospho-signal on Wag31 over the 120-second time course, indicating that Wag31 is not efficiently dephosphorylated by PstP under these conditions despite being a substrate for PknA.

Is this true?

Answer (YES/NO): NO